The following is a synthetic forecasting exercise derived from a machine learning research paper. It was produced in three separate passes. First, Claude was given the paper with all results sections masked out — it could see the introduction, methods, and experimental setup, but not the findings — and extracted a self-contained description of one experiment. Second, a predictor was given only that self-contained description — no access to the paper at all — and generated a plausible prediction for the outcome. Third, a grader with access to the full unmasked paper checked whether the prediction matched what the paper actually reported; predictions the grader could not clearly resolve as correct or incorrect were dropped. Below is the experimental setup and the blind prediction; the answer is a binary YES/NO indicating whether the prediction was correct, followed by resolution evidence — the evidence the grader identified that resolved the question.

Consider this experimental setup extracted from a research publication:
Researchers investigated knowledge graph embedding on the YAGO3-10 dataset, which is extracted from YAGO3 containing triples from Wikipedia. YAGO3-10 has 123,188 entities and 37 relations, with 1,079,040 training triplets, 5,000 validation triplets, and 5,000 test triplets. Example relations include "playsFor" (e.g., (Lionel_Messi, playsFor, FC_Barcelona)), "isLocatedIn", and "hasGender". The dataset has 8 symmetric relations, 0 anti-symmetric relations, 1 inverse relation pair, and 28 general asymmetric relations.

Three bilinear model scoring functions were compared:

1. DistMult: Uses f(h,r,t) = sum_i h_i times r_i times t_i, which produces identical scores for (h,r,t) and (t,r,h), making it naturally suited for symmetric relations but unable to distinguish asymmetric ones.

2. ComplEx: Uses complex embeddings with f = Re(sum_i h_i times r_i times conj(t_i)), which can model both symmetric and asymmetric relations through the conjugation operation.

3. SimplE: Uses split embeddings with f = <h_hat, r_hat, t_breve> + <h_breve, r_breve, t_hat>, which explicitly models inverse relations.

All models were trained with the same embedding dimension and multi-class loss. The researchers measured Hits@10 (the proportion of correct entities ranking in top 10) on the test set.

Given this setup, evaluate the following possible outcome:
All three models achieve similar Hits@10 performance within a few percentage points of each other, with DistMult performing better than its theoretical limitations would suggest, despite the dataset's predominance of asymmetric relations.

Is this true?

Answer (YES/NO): YES